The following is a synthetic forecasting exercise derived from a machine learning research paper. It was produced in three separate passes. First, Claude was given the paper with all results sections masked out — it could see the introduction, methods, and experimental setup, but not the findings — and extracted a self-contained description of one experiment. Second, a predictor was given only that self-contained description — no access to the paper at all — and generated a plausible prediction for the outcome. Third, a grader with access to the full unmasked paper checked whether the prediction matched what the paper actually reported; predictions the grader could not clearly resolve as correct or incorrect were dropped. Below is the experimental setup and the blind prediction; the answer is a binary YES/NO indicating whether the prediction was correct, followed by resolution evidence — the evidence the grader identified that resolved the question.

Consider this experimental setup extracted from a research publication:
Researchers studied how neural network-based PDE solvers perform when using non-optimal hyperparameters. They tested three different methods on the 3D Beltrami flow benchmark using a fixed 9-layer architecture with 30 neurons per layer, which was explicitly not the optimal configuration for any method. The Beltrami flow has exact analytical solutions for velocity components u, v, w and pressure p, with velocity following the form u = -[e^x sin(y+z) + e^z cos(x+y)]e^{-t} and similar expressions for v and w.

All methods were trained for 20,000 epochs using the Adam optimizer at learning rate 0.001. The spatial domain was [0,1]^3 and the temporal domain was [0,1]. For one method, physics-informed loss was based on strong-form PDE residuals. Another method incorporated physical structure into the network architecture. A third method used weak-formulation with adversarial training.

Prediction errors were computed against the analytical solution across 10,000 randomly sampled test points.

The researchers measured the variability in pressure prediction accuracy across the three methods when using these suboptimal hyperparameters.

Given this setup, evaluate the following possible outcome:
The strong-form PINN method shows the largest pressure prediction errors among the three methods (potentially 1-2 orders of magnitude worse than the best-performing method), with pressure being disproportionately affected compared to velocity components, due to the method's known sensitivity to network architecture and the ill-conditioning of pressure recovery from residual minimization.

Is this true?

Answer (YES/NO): YES